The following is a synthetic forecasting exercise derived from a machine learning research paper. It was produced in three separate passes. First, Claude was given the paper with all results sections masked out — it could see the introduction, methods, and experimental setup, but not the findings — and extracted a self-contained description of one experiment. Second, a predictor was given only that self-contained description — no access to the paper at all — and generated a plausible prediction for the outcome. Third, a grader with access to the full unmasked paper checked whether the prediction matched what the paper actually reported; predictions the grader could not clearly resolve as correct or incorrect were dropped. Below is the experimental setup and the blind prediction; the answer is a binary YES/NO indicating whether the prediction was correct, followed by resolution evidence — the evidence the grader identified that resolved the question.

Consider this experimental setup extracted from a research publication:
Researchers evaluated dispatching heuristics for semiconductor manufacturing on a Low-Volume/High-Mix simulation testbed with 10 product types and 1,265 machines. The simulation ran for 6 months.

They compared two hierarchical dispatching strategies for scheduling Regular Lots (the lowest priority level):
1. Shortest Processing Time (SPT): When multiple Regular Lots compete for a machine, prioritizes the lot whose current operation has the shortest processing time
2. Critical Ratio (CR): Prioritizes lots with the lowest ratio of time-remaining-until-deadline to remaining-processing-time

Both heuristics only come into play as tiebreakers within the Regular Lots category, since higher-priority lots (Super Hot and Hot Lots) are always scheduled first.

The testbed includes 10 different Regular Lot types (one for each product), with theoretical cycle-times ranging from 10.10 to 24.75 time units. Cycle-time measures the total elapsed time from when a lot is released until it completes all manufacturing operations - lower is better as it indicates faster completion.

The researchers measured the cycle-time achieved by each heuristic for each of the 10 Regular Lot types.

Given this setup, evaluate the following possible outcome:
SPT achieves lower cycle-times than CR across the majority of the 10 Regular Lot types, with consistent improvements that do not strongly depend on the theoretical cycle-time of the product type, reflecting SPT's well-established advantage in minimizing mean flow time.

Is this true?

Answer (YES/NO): NO